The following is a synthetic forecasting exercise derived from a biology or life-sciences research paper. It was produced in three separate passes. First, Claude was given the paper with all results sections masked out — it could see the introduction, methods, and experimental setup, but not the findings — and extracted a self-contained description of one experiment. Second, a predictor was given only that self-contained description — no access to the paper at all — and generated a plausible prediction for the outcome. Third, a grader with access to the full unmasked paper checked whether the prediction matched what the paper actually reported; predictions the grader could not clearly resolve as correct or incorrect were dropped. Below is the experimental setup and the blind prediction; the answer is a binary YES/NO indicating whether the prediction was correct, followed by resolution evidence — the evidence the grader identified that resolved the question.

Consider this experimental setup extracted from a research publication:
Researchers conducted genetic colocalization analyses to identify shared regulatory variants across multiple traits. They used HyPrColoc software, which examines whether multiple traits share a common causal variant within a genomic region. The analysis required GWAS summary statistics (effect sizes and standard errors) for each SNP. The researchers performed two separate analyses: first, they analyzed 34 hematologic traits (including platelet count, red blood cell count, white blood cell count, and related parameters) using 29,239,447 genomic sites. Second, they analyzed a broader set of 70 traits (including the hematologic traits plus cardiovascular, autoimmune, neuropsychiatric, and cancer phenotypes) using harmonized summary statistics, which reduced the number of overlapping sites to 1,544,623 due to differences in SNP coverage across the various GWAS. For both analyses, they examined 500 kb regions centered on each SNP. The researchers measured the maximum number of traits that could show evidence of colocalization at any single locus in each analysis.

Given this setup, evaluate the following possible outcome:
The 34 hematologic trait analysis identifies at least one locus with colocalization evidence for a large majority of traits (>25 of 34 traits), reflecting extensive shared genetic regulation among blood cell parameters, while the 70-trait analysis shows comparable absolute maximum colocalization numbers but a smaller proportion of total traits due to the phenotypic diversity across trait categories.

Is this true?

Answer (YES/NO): NO